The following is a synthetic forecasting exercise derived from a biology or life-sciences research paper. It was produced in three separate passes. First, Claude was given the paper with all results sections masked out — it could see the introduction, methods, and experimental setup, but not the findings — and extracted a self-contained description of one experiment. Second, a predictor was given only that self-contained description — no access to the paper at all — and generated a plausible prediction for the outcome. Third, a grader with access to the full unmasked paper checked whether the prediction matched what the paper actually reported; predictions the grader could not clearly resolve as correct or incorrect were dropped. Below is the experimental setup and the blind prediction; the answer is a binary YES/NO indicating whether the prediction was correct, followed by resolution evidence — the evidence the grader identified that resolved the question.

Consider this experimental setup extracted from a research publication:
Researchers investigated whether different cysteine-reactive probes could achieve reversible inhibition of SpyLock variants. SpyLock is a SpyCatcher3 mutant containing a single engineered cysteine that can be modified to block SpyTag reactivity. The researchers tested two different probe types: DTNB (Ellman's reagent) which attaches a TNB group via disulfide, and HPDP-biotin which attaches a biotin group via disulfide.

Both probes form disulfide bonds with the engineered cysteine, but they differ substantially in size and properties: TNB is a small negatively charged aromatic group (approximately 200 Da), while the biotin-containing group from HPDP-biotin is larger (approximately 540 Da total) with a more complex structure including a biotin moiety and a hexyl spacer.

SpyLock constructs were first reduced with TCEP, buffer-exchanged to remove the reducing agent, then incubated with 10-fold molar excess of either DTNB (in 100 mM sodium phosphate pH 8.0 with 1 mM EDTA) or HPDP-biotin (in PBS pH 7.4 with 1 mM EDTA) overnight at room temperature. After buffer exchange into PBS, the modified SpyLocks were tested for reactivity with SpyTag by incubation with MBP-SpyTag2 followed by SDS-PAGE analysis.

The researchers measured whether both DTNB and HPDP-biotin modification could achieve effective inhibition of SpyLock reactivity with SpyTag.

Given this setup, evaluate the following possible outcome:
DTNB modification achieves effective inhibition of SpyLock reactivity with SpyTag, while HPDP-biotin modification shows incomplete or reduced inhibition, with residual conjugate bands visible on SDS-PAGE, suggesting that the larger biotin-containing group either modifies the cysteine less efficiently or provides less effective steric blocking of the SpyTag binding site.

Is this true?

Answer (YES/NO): NO